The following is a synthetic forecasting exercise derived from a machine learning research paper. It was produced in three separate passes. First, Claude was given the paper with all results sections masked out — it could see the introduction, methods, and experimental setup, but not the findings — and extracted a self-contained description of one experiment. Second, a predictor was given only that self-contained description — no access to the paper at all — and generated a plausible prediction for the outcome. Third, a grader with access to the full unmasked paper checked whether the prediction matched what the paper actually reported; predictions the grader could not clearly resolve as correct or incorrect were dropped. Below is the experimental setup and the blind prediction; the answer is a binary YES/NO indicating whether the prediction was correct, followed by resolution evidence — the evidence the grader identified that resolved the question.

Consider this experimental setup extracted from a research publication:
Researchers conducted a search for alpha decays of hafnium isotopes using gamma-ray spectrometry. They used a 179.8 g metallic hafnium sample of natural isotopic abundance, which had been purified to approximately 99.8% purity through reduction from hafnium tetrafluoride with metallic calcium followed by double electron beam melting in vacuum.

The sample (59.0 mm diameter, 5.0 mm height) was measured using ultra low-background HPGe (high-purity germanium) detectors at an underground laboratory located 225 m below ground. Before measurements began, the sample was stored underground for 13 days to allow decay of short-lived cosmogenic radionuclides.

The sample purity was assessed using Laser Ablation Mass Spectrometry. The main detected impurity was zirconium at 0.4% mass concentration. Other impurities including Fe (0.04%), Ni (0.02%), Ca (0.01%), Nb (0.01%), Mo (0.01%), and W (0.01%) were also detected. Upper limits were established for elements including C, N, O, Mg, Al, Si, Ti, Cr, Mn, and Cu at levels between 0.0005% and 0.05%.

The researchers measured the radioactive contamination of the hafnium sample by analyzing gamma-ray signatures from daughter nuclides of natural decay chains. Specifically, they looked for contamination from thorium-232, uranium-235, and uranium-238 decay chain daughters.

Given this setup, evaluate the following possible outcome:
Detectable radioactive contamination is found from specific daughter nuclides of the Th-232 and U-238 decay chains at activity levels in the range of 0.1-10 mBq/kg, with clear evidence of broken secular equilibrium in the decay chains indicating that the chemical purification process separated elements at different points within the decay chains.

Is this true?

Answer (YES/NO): NO